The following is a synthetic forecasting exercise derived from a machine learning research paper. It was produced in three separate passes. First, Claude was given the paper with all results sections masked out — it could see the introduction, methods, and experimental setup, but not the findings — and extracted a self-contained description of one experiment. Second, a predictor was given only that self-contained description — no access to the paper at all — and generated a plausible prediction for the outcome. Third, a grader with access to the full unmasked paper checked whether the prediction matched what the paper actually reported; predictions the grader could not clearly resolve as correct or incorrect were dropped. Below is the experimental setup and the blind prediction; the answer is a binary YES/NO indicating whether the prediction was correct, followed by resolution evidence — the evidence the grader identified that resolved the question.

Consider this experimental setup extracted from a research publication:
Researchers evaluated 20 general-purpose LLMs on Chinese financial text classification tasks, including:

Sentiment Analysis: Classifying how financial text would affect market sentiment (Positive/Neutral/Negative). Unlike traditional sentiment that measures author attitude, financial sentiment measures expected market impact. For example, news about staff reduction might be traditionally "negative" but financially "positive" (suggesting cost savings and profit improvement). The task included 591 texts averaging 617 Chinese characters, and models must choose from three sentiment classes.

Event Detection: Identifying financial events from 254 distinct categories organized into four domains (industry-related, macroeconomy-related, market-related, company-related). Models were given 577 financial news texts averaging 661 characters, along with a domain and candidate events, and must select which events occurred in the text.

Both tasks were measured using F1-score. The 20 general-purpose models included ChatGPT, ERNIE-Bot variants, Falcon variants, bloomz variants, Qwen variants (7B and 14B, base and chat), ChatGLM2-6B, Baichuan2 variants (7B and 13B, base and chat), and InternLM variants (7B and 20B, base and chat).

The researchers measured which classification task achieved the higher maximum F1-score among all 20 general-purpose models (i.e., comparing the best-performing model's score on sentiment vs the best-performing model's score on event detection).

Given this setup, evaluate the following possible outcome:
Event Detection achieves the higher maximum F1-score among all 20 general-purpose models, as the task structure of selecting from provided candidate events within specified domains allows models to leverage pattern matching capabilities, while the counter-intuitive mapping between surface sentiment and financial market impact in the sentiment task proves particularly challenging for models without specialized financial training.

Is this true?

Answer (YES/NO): YES